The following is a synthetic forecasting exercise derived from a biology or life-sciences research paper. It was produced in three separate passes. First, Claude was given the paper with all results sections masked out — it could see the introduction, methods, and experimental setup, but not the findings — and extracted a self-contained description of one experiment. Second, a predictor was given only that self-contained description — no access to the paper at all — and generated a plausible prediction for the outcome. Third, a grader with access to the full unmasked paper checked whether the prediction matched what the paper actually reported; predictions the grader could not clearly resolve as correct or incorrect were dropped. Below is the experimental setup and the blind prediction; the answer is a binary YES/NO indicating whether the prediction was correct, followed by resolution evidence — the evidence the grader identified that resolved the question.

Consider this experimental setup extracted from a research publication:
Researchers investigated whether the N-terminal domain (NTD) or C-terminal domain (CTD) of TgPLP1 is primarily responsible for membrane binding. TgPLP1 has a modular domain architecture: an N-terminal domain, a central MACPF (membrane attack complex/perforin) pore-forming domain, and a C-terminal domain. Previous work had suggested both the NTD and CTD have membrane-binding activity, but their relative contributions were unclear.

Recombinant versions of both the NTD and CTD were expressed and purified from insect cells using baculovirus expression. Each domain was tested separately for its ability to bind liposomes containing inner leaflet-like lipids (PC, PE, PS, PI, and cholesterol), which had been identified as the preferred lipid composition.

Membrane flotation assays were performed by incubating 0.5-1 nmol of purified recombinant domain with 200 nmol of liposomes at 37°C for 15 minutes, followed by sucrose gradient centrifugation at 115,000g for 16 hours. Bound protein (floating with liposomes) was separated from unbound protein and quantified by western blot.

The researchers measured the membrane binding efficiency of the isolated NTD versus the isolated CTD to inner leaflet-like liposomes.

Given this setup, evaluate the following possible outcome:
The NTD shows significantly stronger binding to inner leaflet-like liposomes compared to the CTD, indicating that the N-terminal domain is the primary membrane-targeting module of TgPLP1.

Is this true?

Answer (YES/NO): NO